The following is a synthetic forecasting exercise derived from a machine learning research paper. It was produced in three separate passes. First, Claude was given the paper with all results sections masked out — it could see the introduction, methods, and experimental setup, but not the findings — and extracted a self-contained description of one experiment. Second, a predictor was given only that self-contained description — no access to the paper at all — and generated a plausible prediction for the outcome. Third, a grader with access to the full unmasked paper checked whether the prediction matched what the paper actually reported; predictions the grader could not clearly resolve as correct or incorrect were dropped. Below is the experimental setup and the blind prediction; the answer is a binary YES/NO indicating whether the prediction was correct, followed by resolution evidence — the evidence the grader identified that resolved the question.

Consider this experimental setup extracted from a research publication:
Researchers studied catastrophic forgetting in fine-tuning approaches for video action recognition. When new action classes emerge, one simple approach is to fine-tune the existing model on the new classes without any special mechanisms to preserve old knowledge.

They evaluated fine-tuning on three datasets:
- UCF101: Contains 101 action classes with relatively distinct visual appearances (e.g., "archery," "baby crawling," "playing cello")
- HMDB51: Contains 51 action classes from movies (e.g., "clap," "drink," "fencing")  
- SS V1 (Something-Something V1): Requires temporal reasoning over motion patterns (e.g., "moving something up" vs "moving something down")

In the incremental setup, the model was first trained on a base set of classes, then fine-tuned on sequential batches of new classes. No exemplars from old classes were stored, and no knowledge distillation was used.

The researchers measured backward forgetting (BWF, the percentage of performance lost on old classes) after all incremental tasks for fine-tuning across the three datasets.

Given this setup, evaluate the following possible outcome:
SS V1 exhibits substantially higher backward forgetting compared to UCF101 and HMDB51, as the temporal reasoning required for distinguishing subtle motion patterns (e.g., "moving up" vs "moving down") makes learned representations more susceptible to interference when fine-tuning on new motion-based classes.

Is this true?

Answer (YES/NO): NO